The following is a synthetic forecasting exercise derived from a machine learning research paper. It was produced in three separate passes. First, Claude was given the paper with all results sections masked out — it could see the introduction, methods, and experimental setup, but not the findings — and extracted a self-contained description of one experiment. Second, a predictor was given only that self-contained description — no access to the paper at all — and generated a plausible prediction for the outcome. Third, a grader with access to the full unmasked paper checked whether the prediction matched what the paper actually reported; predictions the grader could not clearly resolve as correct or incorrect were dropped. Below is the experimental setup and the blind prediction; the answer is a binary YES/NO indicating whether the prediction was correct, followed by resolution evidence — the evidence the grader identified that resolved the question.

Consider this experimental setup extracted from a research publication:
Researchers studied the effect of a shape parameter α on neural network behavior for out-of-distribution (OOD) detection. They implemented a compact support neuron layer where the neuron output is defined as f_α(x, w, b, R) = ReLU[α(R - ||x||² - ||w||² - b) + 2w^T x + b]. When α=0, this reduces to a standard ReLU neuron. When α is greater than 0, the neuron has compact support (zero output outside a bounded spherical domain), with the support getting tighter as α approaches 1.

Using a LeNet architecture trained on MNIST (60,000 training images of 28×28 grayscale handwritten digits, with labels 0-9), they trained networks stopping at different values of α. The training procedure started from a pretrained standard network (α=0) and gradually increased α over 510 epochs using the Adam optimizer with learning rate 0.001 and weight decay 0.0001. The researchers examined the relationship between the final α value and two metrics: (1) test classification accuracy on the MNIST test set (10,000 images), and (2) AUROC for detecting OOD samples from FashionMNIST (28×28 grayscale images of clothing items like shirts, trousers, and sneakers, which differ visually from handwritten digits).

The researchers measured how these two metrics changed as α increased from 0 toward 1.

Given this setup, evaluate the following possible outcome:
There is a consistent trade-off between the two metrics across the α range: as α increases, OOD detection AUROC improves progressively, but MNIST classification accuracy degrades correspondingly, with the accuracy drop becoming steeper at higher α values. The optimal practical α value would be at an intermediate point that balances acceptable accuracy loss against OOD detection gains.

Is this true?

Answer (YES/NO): NO